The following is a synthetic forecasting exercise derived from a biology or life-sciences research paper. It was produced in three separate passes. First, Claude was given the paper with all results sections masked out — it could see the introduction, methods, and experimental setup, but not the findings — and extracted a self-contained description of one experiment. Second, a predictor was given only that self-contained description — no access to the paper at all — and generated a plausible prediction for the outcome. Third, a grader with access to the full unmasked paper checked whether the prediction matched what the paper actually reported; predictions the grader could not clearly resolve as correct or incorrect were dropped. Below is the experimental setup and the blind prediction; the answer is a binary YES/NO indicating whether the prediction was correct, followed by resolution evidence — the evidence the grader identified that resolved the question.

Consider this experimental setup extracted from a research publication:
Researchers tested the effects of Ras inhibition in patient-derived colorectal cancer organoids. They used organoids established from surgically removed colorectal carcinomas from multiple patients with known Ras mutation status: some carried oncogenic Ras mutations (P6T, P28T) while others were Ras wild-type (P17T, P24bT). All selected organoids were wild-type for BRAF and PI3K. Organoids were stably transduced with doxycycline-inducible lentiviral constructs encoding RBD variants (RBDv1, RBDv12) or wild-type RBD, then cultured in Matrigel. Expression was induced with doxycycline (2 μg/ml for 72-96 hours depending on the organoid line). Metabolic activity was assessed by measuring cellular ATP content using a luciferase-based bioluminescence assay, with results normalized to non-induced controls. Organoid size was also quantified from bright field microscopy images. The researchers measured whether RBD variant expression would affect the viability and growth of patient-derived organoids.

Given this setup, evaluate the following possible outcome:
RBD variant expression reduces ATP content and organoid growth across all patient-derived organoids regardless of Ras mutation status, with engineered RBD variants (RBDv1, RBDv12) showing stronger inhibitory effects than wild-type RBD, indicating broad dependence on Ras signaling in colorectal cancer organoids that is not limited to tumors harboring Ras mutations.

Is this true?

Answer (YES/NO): NO